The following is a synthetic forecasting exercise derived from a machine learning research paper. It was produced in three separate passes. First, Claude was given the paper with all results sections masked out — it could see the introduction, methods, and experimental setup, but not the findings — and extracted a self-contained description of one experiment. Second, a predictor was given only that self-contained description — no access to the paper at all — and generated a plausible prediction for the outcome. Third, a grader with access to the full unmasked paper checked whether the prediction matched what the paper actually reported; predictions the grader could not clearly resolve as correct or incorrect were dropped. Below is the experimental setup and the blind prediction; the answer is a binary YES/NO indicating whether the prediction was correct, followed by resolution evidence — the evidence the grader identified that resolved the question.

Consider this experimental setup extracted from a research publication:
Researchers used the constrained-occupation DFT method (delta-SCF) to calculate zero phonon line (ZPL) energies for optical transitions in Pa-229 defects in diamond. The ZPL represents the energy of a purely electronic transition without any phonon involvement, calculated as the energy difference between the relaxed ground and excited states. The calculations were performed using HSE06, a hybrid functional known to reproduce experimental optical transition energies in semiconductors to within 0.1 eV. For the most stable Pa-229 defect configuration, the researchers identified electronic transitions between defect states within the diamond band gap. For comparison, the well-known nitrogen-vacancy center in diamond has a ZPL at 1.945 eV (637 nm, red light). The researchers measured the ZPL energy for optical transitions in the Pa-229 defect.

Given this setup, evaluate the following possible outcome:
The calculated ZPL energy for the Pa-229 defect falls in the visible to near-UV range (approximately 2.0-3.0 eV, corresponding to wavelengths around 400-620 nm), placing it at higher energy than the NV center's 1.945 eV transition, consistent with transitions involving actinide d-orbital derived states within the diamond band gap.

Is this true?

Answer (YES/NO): YES